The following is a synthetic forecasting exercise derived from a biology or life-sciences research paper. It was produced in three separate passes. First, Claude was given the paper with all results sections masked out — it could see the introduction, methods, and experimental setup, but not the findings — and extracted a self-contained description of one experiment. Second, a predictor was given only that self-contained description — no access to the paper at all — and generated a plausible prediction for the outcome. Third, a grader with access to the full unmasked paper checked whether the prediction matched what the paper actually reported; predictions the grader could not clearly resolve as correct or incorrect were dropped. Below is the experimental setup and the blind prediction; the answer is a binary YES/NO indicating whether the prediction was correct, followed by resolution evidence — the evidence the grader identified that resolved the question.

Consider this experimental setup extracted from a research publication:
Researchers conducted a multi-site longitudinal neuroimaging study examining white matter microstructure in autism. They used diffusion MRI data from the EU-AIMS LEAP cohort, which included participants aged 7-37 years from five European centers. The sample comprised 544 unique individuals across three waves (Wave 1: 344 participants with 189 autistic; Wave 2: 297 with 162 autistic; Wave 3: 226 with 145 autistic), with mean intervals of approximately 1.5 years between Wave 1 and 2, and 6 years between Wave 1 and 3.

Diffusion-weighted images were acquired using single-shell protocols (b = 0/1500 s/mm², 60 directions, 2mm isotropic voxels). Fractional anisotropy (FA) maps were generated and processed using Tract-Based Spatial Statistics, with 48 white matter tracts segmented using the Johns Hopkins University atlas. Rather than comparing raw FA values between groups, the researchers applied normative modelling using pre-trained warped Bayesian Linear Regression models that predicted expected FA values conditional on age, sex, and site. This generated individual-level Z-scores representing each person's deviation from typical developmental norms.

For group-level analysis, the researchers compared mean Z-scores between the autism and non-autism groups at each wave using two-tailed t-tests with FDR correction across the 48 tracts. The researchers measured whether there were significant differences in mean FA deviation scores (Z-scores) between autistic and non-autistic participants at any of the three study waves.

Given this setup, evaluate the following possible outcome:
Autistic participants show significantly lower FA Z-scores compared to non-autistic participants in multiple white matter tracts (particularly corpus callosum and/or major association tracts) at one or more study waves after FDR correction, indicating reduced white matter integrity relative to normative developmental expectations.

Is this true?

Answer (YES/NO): NO